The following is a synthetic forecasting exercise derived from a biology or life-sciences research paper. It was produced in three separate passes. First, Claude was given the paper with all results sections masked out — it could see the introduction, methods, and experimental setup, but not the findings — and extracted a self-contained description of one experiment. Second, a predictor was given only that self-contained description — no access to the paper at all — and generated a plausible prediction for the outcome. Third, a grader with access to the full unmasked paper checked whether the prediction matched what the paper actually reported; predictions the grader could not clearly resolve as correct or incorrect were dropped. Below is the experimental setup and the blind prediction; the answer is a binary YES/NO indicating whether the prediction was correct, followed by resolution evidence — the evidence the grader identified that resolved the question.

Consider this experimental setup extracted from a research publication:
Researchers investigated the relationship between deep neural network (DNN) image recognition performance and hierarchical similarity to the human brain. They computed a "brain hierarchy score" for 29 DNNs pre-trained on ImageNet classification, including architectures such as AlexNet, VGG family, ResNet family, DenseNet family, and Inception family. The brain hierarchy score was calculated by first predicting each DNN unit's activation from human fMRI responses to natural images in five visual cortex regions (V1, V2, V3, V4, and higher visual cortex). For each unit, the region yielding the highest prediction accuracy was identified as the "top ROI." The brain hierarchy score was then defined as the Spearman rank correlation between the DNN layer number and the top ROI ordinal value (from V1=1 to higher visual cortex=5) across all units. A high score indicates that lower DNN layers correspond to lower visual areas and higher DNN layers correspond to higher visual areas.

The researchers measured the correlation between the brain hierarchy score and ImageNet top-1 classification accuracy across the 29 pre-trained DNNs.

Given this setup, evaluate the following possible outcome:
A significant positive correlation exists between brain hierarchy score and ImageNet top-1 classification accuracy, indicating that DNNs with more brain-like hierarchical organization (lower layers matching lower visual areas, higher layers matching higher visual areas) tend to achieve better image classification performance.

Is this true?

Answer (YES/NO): NO